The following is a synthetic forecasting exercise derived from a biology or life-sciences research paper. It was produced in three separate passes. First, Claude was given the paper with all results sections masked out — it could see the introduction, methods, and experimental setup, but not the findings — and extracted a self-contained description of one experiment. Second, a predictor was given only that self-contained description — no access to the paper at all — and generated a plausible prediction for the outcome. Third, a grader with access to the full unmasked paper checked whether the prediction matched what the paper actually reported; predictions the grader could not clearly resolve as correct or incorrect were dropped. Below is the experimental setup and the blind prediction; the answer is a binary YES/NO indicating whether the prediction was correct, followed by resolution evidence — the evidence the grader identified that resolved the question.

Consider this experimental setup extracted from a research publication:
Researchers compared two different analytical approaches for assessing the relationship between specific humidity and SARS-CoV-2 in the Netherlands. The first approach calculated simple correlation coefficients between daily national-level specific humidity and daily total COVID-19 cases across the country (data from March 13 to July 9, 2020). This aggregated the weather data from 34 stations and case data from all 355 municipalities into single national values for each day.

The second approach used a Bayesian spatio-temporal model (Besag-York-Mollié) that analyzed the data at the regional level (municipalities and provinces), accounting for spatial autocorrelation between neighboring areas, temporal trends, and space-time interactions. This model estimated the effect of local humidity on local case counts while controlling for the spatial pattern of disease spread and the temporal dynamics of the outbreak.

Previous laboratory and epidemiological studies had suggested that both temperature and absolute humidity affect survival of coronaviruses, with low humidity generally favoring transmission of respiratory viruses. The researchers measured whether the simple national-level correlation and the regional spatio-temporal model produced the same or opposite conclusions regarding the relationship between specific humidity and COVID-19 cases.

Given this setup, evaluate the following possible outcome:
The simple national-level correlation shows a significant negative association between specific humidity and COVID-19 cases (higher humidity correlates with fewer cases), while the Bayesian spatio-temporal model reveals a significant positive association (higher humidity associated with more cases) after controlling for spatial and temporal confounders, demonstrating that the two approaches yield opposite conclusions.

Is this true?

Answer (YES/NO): NO